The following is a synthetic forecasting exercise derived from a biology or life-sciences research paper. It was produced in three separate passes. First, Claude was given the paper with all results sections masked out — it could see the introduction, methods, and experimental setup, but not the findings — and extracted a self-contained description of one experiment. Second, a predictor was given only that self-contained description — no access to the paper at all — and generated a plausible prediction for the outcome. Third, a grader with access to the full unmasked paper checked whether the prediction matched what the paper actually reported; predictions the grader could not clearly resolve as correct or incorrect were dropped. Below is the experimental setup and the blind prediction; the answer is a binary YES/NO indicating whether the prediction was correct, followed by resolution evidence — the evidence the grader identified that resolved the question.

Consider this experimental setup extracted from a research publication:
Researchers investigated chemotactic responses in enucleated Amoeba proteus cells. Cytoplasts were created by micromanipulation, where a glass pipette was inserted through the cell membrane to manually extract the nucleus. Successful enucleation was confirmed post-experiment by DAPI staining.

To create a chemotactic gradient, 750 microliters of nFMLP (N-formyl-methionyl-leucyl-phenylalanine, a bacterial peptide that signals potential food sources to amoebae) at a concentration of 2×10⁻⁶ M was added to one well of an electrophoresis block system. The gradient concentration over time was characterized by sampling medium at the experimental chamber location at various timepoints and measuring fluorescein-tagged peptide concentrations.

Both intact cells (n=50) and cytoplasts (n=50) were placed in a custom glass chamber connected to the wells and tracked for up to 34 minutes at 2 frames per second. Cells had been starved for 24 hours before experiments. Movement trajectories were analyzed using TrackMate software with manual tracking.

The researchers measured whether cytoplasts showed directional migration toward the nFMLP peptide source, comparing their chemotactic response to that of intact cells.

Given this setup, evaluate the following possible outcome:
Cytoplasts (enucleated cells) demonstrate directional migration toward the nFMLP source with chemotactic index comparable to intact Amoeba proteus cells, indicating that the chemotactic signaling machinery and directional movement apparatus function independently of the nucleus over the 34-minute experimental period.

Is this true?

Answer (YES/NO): YES